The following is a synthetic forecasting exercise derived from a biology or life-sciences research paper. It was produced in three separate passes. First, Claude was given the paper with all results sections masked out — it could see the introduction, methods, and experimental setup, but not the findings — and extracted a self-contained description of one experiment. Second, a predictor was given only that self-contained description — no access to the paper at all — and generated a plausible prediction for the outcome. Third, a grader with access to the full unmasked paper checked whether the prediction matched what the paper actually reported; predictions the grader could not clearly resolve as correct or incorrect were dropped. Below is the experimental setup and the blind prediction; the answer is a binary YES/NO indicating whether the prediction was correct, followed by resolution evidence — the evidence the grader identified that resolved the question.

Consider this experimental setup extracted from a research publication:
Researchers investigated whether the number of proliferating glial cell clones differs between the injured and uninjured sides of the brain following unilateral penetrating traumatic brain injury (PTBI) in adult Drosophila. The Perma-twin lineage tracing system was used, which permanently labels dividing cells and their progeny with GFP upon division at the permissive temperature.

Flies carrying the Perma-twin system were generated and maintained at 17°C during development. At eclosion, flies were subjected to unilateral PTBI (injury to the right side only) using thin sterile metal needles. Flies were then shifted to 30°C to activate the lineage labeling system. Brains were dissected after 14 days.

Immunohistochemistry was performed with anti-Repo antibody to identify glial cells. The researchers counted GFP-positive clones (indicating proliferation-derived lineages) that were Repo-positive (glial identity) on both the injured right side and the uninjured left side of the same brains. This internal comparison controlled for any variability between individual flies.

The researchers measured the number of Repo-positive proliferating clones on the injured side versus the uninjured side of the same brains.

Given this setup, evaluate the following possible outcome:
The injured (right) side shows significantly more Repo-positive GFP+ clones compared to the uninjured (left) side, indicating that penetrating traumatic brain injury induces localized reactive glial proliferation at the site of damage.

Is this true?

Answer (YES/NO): NO